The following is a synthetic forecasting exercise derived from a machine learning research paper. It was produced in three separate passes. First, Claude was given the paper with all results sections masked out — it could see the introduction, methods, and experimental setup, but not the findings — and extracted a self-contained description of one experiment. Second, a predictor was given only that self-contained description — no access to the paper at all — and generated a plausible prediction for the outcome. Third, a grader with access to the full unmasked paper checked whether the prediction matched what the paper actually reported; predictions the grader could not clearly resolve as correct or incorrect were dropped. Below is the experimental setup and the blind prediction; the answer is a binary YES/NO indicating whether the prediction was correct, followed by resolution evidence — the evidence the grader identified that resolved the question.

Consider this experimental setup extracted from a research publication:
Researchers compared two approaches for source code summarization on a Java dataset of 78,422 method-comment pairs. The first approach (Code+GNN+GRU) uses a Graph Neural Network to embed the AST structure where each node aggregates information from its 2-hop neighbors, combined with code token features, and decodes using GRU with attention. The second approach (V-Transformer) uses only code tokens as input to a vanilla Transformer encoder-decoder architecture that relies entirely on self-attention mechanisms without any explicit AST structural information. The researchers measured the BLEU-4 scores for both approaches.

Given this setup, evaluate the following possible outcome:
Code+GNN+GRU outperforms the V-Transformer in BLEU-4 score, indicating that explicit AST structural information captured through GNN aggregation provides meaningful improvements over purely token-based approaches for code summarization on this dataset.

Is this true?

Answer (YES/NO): NO